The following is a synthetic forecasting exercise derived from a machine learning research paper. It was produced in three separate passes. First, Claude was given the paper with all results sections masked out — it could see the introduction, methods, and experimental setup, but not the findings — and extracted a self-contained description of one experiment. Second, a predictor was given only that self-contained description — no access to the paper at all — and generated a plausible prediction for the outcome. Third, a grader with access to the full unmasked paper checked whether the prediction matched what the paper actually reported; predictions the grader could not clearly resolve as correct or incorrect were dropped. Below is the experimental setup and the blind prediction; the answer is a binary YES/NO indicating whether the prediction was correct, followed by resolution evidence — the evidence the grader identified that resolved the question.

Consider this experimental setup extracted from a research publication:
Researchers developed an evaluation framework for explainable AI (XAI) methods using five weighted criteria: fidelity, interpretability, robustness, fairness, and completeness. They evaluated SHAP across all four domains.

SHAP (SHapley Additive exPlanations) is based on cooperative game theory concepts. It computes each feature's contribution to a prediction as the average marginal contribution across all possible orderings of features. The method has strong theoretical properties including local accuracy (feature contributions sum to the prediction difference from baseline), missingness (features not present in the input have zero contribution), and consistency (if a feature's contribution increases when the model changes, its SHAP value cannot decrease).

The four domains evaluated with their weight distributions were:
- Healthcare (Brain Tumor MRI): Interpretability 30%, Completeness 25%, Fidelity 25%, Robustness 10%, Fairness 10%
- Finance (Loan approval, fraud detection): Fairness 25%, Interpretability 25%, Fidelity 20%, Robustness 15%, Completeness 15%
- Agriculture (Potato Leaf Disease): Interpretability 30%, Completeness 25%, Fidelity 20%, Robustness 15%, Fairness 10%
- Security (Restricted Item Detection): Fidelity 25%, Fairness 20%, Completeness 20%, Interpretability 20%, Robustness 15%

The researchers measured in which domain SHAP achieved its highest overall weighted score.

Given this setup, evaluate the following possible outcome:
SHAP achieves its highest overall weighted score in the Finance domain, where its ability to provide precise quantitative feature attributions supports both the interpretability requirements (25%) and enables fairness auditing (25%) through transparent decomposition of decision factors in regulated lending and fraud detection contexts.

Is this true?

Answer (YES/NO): YES